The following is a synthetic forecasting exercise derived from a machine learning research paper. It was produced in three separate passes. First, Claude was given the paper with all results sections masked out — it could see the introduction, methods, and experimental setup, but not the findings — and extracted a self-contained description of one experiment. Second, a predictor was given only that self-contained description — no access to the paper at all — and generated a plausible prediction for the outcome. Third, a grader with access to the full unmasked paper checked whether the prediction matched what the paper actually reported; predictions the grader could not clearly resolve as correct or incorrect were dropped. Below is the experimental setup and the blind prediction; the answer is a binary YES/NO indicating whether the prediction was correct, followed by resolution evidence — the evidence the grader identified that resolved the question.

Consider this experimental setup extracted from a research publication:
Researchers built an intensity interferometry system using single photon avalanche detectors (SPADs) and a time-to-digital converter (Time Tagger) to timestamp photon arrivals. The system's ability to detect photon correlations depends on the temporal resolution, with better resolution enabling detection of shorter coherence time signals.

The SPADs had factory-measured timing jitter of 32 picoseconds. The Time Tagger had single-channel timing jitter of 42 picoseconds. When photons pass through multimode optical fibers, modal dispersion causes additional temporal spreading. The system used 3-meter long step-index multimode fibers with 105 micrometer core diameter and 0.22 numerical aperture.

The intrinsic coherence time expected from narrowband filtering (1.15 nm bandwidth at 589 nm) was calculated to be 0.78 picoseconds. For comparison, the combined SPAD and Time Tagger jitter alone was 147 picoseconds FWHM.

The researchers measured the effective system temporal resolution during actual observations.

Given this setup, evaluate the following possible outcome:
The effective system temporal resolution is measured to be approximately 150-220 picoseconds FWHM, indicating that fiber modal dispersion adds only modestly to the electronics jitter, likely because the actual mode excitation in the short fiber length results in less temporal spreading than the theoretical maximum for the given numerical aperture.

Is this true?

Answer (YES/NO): NO